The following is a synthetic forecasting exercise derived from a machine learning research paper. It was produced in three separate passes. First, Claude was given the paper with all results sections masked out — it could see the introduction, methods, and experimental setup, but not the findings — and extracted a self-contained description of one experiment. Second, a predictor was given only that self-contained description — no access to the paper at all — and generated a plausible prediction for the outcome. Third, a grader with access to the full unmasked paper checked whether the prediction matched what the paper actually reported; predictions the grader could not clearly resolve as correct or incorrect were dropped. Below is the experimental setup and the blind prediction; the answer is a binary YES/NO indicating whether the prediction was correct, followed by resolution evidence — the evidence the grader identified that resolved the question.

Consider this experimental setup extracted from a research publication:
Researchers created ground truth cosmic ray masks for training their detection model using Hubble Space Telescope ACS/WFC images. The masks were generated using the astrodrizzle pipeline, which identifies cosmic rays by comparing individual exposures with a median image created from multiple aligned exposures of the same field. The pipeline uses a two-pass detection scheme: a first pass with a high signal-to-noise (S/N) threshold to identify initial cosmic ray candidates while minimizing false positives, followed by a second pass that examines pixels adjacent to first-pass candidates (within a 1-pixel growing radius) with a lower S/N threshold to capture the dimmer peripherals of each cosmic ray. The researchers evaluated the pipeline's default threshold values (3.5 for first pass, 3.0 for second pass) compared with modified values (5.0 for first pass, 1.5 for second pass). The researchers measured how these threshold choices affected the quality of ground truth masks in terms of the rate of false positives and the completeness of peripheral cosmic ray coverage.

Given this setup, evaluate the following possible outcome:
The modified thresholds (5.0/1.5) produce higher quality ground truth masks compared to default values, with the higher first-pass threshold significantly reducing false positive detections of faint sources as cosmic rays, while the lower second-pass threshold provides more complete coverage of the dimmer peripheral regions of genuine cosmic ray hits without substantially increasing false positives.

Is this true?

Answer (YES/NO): YES